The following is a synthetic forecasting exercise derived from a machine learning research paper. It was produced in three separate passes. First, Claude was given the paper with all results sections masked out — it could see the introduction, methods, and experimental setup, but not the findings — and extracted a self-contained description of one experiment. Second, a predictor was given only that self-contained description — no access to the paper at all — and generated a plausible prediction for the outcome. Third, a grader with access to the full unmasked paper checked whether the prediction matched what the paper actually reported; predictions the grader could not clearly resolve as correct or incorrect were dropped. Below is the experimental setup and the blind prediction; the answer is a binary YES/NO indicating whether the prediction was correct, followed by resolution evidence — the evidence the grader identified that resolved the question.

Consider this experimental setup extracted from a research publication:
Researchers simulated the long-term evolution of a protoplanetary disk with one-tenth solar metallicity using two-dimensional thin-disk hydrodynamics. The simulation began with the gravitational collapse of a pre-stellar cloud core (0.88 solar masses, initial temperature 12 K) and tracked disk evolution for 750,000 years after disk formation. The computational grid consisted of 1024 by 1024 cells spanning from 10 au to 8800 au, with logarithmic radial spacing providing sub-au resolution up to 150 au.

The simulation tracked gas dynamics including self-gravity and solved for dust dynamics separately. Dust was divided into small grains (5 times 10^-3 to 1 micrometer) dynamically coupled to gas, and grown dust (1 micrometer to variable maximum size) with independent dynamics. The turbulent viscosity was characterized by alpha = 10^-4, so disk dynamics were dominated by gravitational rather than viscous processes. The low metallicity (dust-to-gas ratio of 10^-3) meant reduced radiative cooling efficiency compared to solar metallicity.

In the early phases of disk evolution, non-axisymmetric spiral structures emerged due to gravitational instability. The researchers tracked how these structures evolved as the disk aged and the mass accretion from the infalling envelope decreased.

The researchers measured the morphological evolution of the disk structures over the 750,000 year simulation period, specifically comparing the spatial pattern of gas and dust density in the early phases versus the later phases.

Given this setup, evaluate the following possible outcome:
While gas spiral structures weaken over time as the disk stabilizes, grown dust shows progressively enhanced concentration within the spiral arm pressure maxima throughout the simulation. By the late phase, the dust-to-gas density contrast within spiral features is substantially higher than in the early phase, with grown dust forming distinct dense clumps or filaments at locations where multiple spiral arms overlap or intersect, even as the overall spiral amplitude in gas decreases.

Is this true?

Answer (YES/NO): NO